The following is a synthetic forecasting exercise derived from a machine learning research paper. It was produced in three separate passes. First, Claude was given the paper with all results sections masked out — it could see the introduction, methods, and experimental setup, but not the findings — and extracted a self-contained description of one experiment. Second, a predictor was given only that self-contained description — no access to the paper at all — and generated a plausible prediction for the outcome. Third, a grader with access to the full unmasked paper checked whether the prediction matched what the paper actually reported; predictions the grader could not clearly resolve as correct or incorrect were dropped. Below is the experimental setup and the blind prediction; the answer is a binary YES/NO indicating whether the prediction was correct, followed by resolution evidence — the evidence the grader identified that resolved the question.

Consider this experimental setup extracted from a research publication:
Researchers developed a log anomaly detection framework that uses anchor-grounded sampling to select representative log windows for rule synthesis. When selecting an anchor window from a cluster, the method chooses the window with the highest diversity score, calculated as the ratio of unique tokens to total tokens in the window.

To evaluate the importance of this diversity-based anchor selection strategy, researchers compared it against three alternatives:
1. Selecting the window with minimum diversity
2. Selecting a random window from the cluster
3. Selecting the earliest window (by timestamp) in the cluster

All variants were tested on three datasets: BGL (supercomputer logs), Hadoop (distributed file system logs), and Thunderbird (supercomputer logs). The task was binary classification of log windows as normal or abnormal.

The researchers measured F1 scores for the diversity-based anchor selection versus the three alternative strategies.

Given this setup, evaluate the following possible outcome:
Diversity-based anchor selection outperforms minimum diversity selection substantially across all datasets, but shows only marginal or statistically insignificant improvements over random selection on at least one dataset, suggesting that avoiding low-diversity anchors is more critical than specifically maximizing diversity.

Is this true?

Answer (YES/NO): NO